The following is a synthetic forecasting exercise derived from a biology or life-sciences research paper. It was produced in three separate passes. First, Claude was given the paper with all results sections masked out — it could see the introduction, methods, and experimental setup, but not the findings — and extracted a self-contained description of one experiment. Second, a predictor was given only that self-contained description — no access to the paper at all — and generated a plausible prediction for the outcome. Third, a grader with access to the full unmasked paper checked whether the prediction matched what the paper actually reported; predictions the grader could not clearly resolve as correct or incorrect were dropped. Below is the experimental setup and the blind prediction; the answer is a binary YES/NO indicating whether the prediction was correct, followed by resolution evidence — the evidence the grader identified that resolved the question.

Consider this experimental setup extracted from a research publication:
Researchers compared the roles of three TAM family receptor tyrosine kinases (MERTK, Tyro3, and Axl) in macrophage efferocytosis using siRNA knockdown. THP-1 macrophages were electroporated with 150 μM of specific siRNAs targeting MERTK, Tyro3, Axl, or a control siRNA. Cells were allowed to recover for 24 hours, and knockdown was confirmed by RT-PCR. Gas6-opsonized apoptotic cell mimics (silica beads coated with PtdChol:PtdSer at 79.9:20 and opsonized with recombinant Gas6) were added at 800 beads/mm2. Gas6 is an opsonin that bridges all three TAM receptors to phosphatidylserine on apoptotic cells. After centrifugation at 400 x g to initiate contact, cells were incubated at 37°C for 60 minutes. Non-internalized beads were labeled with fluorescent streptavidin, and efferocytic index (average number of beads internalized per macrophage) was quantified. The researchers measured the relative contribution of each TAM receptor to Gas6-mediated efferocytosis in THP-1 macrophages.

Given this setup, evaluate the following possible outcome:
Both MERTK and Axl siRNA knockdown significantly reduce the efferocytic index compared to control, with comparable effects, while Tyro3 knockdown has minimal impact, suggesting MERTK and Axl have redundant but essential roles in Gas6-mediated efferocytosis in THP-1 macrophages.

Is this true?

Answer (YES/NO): NO